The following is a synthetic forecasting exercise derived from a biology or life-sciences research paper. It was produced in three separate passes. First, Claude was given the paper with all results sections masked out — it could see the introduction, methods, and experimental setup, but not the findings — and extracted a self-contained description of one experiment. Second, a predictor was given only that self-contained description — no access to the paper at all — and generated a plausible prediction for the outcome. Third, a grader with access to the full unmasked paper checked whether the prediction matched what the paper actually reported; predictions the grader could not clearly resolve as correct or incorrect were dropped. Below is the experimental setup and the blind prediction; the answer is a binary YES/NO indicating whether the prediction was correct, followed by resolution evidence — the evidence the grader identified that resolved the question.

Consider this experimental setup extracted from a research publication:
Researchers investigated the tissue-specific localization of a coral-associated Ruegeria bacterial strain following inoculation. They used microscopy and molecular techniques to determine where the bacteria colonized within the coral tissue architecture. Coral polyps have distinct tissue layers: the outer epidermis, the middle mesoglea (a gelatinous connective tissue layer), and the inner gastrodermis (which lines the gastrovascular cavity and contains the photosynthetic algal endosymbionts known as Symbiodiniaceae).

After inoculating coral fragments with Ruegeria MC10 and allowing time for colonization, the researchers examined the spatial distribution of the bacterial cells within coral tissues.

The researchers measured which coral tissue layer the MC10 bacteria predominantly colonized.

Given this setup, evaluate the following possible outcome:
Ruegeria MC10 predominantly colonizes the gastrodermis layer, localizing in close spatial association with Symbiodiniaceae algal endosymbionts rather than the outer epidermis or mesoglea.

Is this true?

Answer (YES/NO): YES